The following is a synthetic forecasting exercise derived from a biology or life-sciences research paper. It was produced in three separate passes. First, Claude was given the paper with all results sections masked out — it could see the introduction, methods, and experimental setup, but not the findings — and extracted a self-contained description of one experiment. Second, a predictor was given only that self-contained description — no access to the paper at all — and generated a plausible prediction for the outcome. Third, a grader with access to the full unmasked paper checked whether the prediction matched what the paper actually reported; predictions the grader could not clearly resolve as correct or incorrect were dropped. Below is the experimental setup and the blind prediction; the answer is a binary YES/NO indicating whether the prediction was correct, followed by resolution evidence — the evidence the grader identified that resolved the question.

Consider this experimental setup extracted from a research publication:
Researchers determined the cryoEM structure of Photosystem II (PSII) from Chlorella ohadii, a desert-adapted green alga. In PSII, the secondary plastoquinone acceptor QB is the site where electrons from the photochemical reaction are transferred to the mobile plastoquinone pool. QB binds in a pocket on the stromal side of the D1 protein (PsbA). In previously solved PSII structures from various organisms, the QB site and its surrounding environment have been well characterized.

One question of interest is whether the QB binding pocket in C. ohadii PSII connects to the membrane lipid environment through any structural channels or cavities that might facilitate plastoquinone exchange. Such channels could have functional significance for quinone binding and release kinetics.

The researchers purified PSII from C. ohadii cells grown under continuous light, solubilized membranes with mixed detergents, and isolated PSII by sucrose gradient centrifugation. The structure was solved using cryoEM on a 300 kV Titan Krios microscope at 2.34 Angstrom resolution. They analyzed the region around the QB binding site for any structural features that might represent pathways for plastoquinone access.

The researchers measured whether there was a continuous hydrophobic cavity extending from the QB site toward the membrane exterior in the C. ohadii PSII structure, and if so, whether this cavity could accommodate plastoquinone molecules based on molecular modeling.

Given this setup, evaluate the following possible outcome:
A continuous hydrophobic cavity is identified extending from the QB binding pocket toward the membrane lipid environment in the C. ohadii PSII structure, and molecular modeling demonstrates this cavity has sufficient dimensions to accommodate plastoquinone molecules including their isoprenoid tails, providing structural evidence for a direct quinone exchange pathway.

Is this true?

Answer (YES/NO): YES